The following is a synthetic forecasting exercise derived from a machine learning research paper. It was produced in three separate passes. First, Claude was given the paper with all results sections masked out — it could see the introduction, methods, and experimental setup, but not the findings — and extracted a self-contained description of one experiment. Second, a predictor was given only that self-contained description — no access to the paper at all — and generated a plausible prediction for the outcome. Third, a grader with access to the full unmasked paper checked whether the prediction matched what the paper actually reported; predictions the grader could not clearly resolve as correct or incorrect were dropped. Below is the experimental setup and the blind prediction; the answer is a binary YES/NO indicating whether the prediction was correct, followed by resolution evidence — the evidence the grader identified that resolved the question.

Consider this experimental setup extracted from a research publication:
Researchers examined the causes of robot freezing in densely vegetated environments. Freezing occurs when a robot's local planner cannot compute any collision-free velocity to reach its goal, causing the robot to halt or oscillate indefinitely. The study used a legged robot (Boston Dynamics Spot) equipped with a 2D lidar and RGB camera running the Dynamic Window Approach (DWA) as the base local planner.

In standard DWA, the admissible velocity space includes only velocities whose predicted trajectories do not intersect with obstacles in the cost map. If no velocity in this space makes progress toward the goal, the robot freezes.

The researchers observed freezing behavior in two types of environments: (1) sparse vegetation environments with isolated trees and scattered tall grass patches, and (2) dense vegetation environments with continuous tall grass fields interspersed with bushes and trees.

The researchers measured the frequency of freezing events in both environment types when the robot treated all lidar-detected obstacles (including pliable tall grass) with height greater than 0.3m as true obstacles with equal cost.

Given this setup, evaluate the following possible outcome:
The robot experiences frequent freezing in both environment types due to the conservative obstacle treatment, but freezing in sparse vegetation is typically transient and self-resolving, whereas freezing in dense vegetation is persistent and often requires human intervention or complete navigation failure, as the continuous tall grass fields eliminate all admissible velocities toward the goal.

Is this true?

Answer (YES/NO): NO